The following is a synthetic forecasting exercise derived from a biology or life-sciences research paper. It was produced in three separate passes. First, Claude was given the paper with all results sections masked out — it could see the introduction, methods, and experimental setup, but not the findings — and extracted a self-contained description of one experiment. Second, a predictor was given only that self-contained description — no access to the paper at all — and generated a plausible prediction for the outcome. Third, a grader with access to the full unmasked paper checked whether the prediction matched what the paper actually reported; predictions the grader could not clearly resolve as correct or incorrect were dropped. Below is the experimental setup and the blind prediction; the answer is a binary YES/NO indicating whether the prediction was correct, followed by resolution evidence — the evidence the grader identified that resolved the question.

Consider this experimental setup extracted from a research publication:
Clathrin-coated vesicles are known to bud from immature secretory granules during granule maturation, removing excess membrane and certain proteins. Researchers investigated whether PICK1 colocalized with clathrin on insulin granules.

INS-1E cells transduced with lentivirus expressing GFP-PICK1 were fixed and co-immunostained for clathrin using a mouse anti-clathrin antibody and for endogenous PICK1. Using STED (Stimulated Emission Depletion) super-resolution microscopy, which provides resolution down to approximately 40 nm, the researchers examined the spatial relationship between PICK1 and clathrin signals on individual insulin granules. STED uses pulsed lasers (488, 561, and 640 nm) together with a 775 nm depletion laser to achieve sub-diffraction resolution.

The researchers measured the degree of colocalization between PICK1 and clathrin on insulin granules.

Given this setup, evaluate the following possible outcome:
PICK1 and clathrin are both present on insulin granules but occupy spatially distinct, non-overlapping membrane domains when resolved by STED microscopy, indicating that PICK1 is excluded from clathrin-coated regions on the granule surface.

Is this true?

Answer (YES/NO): NO